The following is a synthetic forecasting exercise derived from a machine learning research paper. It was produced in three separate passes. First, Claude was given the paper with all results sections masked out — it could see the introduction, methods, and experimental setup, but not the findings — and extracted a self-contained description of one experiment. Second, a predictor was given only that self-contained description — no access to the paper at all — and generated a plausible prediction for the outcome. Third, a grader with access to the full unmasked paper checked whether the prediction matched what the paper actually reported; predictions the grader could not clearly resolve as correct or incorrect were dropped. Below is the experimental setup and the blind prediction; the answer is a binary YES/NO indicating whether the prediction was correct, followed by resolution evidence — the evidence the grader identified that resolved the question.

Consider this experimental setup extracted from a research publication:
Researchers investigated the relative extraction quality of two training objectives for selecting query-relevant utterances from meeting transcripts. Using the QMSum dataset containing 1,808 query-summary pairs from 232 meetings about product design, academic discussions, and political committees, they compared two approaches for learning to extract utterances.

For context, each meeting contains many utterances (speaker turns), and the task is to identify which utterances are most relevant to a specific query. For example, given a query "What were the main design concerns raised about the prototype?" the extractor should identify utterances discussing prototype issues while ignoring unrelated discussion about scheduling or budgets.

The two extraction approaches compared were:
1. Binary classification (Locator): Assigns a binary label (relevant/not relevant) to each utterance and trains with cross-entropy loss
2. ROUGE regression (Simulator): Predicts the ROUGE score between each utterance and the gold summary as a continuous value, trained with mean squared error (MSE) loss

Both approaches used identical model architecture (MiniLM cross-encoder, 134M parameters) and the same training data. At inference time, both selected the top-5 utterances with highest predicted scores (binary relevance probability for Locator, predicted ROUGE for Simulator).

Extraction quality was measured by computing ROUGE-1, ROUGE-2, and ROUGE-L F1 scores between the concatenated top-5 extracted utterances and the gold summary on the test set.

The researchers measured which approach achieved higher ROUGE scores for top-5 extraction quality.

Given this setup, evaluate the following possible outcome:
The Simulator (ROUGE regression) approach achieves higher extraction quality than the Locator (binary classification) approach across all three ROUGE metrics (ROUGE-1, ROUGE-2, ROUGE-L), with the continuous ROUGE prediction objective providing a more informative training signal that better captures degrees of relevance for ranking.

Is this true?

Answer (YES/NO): YES